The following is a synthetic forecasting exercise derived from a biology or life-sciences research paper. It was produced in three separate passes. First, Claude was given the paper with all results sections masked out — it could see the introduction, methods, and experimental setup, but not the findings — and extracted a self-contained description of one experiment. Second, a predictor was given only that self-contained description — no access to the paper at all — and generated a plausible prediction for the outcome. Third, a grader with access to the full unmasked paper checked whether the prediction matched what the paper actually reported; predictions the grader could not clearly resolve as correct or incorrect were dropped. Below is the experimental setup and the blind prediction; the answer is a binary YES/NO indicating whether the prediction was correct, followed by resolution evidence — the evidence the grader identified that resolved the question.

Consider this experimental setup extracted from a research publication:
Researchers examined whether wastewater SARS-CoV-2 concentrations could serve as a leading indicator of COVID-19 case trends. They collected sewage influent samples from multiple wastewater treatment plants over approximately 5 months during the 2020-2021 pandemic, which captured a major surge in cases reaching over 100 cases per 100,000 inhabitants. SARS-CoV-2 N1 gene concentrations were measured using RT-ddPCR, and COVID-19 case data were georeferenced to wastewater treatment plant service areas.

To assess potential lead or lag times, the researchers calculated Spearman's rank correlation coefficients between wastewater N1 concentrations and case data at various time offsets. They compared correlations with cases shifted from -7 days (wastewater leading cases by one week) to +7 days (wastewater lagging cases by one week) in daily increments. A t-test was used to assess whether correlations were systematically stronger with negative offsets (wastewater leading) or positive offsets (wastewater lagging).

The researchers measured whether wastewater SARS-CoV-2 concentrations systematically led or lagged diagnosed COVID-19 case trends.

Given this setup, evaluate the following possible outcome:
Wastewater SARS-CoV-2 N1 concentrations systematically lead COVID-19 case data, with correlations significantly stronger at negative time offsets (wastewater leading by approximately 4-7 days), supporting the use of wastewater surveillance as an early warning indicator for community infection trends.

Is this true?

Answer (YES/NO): NO